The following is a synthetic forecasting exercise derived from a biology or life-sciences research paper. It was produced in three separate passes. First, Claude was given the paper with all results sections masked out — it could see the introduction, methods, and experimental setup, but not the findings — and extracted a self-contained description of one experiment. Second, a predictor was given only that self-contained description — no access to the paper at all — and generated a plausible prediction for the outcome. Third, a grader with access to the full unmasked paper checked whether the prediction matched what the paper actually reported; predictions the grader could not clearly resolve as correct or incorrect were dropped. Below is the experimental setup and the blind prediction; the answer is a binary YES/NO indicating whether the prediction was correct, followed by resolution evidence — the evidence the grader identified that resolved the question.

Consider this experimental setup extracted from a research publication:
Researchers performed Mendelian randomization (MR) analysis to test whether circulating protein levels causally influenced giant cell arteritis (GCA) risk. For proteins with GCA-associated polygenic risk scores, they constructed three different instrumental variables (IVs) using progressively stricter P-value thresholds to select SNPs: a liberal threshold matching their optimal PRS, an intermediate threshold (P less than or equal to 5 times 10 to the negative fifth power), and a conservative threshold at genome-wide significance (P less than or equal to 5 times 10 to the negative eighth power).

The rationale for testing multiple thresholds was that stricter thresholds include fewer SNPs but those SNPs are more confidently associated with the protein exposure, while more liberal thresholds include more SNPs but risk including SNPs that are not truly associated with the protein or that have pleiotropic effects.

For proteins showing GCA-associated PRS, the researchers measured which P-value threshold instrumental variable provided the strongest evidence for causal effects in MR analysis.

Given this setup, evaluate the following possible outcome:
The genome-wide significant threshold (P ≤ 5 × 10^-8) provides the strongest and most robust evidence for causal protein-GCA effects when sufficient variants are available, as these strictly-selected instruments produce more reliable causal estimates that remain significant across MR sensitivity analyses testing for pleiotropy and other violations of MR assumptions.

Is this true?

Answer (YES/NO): NO